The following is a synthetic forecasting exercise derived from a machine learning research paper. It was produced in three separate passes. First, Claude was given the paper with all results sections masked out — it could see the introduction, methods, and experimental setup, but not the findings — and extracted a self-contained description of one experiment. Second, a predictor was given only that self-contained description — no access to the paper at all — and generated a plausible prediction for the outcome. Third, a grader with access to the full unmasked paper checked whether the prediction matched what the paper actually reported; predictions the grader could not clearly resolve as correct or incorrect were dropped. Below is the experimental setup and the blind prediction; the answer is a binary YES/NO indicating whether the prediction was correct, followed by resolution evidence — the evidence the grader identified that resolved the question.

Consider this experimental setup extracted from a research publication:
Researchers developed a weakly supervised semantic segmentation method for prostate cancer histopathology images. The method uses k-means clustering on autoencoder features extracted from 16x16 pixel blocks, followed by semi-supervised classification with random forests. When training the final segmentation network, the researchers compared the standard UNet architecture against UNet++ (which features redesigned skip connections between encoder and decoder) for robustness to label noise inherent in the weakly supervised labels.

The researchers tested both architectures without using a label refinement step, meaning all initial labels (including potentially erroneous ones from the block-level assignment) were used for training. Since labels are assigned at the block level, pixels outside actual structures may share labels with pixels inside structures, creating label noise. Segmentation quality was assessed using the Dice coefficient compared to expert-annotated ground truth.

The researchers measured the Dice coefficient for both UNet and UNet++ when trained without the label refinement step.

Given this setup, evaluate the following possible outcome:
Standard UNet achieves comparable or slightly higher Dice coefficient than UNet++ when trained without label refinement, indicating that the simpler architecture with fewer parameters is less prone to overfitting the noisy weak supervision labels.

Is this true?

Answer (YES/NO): NO